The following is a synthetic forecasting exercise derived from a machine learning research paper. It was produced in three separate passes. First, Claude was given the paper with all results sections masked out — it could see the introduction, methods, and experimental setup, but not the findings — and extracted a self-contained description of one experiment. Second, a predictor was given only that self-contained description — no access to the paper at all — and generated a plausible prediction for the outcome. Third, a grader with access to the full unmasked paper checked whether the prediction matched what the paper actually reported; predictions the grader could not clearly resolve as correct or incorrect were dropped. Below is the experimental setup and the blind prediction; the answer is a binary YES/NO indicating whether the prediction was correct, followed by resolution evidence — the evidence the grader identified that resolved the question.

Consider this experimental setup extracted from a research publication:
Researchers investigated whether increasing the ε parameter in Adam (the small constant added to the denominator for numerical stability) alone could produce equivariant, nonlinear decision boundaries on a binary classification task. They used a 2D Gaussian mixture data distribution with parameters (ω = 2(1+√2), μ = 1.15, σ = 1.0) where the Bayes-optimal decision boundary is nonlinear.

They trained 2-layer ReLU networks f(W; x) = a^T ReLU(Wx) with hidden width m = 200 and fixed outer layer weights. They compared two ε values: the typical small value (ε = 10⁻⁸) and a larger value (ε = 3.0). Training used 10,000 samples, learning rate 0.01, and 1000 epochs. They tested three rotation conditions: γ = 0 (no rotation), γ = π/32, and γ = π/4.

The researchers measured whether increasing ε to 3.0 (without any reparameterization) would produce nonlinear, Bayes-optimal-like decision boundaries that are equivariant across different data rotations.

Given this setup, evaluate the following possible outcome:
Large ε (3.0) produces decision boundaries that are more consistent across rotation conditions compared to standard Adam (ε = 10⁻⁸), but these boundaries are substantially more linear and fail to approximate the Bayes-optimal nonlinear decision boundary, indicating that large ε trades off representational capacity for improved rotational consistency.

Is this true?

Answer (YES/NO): YES